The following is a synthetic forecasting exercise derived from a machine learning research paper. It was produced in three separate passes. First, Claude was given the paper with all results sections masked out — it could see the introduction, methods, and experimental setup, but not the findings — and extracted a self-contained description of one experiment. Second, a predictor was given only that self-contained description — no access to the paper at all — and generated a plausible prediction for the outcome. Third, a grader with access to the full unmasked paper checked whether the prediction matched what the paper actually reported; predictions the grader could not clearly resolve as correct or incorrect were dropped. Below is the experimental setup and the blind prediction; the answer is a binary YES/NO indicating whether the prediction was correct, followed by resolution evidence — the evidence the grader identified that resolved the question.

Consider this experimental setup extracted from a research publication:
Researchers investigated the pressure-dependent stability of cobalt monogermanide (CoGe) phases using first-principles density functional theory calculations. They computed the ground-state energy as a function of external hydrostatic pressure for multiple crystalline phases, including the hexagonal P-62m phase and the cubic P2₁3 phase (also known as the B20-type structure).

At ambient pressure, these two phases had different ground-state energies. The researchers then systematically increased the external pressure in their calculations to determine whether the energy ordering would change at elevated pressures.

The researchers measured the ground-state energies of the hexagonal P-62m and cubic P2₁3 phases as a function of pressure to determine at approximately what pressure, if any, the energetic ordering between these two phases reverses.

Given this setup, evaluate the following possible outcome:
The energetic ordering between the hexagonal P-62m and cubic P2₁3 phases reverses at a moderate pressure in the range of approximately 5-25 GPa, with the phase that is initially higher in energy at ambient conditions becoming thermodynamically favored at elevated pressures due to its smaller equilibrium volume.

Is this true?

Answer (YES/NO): NO